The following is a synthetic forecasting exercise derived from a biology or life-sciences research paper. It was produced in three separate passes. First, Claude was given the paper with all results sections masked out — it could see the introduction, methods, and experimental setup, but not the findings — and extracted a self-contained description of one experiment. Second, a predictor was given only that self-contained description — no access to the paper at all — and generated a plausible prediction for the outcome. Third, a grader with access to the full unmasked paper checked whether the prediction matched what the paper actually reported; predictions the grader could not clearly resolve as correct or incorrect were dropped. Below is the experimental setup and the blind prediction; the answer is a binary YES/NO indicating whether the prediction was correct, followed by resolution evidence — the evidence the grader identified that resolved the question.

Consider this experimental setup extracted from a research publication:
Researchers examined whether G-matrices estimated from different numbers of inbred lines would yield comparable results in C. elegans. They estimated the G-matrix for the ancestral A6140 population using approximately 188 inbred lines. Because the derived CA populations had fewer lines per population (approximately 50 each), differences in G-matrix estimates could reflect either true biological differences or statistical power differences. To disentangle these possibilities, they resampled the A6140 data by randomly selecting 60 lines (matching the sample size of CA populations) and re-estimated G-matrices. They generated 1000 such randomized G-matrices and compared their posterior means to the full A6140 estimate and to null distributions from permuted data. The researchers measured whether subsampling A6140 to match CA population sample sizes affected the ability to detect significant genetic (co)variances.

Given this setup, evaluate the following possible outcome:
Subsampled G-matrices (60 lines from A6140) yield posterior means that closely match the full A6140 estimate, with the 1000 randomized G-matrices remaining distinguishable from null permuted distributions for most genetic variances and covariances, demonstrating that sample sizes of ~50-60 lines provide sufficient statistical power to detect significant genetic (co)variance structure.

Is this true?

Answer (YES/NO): YES